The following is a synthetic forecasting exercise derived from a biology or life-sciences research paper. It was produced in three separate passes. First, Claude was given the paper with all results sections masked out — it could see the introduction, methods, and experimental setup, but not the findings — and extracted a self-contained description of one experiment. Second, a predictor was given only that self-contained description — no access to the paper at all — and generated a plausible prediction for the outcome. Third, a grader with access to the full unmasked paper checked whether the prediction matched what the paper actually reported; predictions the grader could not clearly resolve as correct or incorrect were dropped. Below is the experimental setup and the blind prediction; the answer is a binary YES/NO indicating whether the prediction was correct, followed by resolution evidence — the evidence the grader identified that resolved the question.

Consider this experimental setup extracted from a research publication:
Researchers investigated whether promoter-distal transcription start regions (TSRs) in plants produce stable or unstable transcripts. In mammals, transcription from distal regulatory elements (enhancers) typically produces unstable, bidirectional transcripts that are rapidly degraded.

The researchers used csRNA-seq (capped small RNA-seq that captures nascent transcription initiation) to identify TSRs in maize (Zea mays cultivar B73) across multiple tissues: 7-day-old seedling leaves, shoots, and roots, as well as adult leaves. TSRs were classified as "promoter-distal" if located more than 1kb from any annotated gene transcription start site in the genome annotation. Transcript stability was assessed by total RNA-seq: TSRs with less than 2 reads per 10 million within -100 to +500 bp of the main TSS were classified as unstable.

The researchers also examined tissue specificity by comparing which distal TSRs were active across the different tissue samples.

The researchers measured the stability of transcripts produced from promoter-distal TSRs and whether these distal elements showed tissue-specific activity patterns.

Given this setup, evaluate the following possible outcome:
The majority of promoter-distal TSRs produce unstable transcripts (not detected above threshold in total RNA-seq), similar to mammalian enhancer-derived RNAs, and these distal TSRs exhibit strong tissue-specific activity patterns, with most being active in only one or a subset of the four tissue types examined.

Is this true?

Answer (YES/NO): NO